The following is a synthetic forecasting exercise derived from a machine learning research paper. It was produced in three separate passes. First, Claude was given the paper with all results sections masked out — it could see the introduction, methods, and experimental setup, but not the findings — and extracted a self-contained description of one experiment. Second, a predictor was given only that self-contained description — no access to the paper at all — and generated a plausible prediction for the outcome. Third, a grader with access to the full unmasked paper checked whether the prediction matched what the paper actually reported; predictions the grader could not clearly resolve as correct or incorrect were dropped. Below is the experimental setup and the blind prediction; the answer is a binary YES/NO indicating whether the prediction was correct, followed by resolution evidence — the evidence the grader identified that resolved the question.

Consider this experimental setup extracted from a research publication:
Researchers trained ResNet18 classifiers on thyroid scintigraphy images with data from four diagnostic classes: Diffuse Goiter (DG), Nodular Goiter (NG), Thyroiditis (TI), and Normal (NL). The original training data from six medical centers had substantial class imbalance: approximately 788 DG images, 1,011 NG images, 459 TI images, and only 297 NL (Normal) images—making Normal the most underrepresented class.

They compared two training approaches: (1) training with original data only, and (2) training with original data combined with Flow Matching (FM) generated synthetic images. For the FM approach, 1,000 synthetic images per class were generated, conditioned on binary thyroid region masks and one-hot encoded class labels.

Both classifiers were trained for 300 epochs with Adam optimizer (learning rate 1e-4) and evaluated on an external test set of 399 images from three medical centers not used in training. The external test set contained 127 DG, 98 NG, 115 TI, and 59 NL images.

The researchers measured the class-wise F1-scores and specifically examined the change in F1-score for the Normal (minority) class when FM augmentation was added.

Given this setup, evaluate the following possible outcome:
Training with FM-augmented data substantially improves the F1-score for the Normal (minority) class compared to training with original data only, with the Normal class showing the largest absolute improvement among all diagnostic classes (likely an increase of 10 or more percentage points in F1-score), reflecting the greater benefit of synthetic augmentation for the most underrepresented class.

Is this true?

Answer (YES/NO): YES